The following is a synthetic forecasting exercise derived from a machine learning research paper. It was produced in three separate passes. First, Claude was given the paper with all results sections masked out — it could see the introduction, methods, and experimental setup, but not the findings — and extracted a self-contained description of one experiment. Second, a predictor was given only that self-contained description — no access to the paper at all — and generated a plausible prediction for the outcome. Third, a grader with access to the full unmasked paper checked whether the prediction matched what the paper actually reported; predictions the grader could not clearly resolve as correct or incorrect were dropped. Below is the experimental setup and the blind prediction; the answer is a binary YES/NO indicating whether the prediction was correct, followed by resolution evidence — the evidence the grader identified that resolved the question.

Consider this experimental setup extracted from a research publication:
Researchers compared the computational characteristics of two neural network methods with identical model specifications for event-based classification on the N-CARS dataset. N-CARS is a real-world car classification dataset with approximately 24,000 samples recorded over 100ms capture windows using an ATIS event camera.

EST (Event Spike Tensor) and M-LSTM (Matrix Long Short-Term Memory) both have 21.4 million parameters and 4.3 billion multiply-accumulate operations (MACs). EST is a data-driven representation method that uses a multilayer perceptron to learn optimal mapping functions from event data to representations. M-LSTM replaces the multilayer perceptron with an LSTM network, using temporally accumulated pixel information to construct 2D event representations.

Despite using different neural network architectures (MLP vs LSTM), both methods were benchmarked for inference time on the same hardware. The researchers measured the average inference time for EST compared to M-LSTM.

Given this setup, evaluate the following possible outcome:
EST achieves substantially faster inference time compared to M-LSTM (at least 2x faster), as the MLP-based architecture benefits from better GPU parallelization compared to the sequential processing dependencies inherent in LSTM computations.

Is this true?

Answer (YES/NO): NO